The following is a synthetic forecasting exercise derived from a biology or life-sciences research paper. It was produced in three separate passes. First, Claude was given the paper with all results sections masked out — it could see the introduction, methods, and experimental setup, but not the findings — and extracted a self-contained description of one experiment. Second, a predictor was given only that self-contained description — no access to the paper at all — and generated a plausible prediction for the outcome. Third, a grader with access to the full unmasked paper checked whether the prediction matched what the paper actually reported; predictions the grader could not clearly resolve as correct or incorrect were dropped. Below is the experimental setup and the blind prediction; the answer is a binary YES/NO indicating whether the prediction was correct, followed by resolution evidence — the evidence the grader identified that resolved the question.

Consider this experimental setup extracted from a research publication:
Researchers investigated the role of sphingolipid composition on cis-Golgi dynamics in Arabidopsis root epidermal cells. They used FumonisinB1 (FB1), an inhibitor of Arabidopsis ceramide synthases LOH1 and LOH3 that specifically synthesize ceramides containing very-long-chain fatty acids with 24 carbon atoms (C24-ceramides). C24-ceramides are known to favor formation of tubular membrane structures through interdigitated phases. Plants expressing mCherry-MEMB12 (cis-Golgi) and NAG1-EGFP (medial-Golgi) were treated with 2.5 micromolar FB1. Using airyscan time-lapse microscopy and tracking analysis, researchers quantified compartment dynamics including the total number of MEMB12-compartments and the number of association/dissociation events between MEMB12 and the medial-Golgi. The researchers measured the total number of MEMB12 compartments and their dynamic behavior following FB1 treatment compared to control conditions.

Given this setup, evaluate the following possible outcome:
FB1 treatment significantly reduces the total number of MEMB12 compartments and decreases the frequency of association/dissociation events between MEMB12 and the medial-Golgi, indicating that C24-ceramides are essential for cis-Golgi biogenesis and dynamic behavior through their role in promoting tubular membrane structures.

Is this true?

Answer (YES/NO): YES